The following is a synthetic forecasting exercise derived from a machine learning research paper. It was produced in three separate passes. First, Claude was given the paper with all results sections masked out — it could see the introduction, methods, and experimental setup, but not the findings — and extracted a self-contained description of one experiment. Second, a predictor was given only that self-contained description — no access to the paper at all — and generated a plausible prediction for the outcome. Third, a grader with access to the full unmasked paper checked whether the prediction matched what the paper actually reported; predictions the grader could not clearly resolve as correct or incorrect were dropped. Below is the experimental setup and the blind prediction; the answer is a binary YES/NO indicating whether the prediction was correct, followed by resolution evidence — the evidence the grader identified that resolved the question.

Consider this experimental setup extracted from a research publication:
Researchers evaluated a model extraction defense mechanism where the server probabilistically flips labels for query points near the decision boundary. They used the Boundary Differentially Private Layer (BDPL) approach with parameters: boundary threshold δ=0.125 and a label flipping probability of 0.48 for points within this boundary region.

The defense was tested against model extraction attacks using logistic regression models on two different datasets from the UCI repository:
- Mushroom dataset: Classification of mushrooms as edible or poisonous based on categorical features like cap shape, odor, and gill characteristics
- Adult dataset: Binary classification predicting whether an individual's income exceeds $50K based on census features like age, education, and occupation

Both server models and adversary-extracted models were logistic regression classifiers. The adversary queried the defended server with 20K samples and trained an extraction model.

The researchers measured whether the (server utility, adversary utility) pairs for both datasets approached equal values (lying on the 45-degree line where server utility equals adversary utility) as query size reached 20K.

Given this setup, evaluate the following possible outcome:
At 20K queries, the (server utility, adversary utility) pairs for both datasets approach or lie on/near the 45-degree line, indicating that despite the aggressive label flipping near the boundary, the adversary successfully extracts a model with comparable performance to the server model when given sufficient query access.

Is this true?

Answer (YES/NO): YES